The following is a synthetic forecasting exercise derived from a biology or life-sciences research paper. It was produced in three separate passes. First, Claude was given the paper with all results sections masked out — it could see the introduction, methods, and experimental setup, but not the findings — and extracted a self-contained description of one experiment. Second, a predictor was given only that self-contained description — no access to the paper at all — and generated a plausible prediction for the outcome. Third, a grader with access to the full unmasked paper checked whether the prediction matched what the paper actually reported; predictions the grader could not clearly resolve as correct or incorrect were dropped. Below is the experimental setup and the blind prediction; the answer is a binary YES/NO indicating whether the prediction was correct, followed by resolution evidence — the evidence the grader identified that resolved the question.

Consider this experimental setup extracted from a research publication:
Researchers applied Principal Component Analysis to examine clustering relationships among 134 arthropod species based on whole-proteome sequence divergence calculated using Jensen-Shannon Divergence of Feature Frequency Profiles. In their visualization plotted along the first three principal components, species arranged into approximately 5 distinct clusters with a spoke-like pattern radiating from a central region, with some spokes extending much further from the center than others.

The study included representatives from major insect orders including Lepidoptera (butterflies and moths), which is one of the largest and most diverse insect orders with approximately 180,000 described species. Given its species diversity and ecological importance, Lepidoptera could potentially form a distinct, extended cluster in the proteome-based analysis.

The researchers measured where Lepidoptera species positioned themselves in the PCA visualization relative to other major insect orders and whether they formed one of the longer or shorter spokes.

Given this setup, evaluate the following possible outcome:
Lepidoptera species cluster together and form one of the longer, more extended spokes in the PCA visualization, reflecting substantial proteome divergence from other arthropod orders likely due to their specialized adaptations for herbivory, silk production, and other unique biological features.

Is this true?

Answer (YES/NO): NO